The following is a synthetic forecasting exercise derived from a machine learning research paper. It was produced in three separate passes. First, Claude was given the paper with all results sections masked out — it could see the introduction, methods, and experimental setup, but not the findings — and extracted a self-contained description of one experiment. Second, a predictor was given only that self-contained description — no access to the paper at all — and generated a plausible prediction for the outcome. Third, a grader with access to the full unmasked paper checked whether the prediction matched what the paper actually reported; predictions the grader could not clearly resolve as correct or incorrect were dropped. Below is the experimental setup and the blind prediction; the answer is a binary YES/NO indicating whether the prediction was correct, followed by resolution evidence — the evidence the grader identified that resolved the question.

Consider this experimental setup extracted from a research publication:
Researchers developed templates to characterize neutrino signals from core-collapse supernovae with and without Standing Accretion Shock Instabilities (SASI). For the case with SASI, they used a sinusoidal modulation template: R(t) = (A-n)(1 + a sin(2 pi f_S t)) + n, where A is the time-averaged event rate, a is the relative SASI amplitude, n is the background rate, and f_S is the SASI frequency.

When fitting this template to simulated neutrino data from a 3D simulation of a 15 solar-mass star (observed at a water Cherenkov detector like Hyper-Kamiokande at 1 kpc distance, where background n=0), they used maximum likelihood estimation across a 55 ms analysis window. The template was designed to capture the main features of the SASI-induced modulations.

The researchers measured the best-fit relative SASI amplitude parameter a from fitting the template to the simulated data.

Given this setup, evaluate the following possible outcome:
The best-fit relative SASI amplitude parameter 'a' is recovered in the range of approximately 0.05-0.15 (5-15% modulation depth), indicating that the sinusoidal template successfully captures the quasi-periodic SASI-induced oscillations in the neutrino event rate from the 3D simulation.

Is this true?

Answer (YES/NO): NO